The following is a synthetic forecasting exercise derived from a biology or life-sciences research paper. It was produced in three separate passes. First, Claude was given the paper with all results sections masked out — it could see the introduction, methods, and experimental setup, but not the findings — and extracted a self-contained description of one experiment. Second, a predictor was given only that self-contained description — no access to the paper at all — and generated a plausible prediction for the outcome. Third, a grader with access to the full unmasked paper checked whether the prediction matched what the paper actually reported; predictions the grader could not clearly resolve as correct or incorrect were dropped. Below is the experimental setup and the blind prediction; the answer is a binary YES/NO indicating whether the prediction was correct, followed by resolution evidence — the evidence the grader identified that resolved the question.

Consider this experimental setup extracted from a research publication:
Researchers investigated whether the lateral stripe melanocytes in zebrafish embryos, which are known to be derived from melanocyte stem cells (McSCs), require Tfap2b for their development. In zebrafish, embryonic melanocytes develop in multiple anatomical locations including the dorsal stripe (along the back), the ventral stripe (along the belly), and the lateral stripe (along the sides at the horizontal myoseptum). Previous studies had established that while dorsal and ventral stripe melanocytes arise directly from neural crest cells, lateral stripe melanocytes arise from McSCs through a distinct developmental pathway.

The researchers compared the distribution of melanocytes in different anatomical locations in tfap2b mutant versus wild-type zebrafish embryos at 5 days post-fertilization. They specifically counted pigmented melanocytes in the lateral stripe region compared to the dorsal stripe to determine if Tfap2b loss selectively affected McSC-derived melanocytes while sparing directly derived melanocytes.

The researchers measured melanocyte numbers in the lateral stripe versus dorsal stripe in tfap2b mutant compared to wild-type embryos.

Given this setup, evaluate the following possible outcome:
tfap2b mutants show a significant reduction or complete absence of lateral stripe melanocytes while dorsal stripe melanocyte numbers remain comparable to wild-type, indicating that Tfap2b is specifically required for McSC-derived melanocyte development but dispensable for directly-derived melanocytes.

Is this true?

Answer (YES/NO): YES